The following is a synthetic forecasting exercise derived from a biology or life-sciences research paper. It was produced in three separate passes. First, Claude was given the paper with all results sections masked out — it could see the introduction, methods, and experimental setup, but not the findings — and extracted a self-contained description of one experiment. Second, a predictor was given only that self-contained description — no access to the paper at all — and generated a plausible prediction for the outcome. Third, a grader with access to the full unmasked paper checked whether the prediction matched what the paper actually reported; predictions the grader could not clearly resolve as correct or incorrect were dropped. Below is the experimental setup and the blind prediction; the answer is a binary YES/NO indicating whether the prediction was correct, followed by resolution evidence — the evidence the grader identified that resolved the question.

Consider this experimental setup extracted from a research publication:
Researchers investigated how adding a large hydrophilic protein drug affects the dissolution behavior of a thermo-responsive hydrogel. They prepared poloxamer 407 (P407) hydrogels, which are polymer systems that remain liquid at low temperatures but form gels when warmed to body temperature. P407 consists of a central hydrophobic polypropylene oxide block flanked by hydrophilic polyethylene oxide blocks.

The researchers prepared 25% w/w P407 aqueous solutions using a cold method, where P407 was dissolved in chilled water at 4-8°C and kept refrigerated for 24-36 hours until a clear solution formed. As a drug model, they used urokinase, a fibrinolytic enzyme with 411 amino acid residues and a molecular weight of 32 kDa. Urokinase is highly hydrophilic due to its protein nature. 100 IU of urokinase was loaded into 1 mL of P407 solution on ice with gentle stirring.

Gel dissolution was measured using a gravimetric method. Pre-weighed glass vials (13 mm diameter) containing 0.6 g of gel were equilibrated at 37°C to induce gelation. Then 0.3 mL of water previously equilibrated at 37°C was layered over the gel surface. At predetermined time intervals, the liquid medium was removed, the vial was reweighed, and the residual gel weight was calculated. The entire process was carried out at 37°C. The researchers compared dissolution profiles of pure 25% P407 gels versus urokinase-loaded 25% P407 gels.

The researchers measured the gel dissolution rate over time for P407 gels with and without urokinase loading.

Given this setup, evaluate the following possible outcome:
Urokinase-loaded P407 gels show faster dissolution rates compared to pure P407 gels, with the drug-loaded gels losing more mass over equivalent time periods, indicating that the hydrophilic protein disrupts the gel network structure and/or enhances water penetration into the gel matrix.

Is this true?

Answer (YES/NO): YES